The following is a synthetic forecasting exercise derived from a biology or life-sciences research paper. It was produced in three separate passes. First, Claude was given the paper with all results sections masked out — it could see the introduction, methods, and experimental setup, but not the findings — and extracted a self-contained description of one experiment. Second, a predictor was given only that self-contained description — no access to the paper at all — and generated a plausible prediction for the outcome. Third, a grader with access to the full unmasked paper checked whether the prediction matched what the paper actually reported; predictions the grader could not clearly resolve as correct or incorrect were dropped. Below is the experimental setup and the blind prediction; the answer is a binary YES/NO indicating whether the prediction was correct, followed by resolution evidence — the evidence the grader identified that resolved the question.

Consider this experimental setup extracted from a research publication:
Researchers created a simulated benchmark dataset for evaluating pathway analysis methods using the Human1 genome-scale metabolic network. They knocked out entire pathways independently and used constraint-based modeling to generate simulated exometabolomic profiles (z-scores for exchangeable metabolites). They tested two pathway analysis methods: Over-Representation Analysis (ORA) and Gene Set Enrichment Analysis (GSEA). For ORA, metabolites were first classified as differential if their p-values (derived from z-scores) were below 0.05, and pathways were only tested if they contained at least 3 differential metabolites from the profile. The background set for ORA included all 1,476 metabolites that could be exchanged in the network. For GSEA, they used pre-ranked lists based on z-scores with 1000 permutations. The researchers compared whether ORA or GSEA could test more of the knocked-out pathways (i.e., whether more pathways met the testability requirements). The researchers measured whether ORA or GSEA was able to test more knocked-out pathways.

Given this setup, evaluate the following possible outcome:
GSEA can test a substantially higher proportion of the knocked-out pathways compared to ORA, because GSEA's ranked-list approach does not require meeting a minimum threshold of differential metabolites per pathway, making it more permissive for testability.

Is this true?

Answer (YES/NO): YES